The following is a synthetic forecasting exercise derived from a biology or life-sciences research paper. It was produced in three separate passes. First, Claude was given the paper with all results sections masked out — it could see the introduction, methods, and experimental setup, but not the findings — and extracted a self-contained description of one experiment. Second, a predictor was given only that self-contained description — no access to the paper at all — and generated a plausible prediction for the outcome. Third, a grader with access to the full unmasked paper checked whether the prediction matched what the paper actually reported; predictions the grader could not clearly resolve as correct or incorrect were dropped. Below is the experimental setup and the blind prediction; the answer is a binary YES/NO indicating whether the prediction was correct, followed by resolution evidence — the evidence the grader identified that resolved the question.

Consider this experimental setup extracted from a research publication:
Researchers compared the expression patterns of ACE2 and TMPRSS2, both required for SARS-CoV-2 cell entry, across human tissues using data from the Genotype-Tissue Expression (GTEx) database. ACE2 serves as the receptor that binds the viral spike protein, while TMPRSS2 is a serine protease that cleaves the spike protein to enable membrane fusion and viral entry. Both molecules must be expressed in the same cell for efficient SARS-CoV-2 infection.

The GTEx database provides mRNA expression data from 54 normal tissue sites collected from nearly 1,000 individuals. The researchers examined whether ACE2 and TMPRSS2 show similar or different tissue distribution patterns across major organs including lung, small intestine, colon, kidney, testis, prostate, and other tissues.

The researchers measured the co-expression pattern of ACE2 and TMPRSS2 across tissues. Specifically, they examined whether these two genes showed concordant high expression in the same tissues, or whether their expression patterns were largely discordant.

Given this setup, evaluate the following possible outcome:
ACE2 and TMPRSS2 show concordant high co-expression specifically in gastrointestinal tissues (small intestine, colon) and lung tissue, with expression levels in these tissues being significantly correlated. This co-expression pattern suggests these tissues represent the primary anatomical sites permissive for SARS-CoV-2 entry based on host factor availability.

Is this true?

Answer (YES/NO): NO